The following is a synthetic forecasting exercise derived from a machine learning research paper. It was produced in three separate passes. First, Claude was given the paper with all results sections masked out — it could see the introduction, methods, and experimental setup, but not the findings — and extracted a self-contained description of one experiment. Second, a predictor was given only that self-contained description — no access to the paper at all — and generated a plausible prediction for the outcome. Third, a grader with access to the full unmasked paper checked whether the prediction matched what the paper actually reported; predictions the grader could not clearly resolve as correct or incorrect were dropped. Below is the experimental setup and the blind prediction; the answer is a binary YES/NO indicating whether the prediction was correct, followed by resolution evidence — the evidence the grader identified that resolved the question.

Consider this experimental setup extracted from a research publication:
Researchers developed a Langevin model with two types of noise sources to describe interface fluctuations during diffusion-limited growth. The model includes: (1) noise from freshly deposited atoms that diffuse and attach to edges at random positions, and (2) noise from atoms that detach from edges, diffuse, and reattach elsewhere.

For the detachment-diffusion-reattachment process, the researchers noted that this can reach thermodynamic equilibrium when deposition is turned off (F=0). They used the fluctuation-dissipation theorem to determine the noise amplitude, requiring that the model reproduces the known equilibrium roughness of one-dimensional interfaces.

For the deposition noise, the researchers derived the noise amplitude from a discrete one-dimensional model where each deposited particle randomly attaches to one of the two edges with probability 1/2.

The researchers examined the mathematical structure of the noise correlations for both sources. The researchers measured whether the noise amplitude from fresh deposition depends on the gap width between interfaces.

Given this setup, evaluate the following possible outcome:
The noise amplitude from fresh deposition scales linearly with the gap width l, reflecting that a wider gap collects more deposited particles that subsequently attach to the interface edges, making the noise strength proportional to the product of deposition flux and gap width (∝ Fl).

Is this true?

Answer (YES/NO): YES